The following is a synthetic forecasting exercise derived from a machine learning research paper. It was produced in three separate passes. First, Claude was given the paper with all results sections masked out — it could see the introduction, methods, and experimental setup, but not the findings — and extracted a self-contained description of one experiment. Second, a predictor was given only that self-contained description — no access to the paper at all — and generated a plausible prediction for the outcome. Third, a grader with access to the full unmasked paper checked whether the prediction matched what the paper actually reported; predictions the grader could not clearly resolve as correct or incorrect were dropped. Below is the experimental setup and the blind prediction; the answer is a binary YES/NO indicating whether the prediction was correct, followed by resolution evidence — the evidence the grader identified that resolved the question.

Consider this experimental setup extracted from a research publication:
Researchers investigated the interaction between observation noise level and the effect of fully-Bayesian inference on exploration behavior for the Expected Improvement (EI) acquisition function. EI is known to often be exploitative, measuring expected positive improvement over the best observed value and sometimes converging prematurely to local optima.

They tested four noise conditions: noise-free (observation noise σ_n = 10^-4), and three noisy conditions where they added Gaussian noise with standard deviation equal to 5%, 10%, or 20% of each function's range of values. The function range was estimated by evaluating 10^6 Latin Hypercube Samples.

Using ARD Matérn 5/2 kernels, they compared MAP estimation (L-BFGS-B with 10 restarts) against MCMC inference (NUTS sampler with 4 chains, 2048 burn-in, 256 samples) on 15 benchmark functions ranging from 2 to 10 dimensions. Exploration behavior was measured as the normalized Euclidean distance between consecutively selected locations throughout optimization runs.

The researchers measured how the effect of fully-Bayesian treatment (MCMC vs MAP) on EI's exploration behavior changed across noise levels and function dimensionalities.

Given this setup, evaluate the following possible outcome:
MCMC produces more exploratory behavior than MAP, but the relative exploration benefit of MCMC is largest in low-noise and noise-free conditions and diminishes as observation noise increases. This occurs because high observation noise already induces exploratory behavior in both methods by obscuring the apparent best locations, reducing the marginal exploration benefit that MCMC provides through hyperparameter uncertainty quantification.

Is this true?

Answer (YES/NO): NO